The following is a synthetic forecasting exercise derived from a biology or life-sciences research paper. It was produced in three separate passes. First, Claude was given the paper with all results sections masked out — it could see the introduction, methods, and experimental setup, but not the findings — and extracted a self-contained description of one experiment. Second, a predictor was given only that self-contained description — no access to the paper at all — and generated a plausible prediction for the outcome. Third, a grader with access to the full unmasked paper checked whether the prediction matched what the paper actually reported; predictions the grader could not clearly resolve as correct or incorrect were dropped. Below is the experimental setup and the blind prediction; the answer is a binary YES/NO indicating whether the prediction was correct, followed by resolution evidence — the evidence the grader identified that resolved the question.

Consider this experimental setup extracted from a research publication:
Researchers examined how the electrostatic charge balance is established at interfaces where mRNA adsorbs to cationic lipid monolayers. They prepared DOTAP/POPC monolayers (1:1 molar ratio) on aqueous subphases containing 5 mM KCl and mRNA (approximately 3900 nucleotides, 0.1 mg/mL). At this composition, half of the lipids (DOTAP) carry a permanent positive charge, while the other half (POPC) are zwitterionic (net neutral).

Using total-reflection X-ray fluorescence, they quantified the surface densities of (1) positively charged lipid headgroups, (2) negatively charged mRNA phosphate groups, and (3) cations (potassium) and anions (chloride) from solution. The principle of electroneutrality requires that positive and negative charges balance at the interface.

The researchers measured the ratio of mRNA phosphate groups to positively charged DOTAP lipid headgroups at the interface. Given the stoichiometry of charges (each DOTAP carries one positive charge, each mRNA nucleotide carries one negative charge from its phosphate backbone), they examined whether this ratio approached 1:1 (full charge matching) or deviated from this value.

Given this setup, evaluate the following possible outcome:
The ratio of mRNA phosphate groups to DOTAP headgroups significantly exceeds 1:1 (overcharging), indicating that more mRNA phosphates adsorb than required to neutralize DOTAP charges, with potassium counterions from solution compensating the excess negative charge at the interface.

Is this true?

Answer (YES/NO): YES